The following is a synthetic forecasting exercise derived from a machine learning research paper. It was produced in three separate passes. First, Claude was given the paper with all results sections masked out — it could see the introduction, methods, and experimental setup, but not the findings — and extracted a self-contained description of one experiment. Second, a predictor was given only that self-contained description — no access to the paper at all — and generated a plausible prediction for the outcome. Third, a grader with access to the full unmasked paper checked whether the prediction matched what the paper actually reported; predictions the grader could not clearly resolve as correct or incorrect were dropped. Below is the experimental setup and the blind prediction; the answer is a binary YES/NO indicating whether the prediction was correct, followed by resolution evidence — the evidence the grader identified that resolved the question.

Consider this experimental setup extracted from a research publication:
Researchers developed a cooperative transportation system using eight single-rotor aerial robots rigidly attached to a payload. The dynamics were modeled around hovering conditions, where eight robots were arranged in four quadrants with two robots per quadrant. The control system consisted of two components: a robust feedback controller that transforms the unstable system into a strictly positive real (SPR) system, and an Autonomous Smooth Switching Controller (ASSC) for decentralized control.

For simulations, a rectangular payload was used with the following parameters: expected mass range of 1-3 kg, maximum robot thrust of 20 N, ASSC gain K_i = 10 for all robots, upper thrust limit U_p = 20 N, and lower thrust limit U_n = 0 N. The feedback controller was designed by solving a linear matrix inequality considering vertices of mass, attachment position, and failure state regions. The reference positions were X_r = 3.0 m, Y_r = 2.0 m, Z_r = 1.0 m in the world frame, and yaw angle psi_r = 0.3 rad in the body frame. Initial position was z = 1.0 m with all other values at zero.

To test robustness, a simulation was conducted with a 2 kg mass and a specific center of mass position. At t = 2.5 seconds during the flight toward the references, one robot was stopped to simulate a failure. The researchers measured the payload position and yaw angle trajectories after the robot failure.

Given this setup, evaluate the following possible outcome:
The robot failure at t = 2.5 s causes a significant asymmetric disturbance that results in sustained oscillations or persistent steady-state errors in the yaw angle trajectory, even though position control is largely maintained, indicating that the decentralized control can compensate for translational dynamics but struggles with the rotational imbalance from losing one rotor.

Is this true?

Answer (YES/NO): NO